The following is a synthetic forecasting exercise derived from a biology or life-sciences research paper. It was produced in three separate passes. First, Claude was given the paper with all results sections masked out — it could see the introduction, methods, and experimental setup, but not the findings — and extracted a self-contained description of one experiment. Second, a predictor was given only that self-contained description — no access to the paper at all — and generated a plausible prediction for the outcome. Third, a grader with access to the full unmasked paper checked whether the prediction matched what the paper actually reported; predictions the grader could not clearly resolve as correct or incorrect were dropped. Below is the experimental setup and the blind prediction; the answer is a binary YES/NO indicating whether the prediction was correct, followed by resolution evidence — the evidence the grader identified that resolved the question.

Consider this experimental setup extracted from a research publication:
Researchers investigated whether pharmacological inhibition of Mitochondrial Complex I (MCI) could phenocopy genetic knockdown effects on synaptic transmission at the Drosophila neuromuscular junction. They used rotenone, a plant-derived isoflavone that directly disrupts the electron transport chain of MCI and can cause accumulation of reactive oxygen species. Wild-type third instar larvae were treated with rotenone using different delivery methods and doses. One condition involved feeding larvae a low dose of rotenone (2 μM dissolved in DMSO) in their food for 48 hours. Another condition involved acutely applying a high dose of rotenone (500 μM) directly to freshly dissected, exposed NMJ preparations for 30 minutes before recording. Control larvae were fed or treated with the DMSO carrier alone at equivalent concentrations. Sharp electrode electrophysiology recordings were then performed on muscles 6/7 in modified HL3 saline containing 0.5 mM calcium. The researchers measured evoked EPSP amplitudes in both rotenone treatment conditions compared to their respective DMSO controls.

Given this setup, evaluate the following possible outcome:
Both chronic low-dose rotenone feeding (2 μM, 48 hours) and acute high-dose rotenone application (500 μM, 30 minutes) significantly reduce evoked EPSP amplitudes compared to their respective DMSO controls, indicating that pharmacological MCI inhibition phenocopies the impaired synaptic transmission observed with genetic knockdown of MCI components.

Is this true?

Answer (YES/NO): NO